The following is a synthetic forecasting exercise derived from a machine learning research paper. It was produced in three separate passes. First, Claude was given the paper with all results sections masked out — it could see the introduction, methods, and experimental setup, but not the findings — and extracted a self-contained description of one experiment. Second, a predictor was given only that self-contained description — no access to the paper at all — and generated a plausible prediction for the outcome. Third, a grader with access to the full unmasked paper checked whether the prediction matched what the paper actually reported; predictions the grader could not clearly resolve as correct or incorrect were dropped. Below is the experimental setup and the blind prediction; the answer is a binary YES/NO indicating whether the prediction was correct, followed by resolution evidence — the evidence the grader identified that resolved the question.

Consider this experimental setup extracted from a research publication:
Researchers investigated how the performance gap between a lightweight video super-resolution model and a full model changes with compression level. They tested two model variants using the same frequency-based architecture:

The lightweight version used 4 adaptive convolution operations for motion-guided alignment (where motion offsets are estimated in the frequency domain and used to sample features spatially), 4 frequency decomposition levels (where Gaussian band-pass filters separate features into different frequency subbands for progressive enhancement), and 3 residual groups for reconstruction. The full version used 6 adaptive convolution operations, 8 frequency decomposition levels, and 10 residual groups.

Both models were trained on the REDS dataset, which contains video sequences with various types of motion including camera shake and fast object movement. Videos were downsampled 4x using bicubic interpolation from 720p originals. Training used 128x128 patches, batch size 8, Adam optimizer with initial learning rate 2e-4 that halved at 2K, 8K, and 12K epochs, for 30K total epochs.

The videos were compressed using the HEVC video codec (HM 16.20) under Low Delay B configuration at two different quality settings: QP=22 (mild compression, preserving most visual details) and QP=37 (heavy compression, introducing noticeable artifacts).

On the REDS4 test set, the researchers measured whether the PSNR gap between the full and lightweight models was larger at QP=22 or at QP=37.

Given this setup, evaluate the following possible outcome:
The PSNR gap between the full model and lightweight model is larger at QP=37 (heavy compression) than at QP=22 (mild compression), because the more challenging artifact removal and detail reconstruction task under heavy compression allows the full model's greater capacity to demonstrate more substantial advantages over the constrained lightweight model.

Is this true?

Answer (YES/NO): YES